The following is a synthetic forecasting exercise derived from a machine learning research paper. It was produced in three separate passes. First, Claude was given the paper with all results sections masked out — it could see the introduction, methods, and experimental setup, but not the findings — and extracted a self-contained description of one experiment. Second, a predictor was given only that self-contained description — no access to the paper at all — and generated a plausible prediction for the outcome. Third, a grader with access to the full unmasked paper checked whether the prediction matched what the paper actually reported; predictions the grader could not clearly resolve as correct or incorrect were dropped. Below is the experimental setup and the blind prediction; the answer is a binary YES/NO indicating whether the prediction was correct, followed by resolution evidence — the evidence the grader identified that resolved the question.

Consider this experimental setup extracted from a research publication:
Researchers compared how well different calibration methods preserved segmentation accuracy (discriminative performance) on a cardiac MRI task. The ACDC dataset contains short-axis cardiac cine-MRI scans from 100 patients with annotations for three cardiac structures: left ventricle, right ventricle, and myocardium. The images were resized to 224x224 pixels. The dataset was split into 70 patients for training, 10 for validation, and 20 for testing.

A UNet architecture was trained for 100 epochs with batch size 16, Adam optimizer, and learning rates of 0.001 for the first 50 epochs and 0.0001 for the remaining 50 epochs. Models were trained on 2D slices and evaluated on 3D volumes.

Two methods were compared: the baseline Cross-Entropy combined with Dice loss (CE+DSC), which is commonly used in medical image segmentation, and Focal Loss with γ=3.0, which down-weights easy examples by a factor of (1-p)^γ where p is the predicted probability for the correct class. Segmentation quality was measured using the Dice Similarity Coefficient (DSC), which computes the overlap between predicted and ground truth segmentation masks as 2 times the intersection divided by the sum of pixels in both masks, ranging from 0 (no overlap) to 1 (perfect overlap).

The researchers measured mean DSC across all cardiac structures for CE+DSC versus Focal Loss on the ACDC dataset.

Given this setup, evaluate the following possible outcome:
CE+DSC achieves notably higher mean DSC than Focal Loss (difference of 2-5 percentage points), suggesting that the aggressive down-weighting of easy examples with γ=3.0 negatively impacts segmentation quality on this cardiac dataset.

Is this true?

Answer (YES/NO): NO